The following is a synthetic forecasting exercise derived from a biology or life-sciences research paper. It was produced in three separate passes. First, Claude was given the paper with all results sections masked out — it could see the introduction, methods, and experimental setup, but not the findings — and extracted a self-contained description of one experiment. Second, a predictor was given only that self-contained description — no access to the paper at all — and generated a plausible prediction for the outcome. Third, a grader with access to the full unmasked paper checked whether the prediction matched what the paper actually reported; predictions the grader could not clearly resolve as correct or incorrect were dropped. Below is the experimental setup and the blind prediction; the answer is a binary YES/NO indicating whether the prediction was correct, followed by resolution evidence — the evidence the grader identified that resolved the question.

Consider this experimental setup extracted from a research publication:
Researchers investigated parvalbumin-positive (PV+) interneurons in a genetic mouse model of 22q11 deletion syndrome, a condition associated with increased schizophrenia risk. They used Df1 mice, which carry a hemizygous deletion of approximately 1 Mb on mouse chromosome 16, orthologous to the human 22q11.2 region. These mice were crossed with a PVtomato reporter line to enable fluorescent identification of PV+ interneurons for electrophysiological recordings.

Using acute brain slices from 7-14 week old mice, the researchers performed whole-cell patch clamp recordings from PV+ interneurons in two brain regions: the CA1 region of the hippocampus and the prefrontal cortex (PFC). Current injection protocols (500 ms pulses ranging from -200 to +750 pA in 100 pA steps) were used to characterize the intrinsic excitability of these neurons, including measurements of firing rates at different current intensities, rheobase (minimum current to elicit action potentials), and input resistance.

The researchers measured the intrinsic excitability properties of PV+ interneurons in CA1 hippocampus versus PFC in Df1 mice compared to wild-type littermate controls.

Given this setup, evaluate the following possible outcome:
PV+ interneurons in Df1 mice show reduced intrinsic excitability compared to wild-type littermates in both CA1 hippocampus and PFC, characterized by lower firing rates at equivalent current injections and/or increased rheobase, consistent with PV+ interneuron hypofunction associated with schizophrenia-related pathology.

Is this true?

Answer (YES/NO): NO